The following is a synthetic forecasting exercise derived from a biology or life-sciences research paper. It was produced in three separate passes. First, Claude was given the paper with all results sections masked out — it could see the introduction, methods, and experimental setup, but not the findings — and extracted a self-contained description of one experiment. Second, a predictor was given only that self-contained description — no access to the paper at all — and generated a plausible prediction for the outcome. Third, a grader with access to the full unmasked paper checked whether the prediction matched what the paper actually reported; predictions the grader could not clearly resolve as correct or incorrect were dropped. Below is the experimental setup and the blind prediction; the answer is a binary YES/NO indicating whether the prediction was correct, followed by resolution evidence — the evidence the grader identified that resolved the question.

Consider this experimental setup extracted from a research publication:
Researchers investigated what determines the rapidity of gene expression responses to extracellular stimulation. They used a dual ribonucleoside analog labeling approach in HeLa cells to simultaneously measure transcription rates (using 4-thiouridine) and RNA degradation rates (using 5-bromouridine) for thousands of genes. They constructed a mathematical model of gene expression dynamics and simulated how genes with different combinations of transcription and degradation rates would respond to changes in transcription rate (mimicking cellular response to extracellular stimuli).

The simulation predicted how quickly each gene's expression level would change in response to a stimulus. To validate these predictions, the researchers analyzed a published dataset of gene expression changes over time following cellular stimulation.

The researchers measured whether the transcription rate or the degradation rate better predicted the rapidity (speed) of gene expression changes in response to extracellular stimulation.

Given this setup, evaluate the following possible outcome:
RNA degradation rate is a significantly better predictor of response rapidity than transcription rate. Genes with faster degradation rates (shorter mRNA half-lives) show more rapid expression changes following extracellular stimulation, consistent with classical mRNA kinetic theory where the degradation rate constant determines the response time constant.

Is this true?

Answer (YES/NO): YES